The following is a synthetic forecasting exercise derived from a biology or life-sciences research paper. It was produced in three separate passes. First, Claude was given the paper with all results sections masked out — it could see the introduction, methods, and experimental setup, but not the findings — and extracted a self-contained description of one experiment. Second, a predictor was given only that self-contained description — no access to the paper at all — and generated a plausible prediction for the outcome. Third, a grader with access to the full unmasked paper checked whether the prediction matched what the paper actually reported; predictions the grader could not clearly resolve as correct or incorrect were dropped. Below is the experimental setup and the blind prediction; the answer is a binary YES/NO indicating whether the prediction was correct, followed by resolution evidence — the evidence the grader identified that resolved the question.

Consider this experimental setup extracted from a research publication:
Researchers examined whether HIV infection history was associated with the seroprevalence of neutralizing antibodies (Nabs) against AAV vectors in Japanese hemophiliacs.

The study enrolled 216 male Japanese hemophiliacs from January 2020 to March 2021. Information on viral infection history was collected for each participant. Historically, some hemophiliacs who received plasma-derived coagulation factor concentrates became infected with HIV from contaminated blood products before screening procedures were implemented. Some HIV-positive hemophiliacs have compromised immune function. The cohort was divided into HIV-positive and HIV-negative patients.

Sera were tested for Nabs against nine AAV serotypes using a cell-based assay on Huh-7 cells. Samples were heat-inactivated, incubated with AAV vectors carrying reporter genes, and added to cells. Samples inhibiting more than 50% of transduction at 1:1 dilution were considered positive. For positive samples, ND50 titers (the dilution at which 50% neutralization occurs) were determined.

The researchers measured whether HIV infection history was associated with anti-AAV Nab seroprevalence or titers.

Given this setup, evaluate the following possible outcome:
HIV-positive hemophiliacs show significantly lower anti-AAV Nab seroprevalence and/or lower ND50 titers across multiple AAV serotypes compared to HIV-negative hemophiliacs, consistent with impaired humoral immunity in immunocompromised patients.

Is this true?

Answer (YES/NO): NO